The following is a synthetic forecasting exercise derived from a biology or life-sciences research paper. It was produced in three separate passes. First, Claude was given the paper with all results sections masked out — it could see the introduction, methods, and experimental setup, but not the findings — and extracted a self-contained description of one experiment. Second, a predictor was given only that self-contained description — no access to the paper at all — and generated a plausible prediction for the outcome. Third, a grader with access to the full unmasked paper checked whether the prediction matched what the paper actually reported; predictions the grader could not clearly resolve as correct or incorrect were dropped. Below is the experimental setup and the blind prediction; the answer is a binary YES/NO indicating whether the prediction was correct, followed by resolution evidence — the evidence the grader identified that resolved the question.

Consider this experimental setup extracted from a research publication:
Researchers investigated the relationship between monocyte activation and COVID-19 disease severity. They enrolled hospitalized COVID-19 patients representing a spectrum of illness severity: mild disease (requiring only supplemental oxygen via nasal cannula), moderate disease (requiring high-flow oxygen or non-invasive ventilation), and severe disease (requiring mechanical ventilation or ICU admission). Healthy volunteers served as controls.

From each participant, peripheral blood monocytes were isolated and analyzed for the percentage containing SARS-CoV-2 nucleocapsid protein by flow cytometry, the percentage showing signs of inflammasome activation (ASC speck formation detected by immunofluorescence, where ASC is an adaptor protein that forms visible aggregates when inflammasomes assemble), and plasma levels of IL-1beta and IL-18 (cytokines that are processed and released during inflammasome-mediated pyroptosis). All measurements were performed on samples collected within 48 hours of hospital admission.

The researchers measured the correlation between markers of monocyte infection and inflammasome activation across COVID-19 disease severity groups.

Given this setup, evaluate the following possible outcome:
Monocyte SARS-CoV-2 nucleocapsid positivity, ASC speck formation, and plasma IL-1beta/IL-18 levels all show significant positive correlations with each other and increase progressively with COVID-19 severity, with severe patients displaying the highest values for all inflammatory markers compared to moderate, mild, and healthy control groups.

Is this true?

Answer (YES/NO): NO